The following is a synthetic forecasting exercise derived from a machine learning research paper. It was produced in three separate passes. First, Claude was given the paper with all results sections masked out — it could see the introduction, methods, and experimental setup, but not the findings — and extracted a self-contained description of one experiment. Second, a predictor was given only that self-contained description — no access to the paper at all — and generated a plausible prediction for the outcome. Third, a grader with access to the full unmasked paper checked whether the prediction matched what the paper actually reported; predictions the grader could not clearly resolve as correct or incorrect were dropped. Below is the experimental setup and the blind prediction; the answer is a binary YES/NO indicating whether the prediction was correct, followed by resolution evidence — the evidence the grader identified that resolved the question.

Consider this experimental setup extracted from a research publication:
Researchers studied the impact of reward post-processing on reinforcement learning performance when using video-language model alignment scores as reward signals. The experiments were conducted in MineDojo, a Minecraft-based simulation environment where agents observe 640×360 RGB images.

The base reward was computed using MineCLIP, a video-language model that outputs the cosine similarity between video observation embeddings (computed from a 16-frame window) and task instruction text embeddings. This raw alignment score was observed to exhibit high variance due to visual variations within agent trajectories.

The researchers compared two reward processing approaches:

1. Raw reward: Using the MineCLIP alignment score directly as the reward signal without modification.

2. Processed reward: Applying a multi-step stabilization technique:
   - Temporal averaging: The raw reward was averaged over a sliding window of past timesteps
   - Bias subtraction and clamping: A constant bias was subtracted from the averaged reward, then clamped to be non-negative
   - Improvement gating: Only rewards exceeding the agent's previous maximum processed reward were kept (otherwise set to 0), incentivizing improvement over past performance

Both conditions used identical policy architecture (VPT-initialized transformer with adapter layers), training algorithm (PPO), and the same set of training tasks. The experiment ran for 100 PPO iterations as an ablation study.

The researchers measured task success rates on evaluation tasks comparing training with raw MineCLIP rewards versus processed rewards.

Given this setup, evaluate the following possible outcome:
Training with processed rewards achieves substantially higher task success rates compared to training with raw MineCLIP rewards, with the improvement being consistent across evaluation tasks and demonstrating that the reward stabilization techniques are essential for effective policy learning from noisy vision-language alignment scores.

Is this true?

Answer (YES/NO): YES